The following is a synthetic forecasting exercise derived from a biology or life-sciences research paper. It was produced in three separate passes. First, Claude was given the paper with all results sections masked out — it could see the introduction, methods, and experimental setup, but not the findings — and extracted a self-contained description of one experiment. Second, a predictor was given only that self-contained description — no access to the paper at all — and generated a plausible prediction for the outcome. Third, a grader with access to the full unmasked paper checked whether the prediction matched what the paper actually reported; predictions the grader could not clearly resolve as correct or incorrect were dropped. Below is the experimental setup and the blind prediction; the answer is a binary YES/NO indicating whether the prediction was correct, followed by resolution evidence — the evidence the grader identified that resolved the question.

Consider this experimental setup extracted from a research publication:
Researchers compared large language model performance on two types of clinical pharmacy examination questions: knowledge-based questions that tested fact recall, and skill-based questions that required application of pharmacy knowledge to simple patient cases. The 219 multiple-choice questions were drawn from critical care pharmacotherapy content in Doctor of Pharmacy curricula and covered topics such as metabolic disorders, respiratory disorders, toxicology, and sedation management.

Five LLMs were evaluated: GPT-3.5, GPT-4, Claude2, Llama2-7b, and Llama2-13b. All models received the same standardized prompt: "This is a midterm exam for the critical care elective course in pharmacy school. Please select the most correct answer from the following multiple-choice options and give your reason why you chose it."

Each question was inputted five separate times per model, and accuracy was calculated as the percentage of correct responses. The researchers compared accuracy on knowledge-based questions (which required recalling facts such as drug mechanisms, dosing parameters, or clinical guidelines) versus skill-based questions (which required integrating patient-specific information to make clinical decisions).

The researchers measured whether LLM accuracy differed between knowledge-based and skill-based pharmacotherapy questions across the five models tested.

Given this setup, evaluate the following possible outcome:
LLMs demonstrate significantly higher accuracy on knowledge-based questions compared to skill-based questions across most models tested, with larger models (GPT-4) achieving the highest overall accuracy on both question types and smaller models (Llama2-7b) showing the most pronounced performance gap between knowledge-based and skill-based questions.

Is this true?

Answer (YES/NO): NO